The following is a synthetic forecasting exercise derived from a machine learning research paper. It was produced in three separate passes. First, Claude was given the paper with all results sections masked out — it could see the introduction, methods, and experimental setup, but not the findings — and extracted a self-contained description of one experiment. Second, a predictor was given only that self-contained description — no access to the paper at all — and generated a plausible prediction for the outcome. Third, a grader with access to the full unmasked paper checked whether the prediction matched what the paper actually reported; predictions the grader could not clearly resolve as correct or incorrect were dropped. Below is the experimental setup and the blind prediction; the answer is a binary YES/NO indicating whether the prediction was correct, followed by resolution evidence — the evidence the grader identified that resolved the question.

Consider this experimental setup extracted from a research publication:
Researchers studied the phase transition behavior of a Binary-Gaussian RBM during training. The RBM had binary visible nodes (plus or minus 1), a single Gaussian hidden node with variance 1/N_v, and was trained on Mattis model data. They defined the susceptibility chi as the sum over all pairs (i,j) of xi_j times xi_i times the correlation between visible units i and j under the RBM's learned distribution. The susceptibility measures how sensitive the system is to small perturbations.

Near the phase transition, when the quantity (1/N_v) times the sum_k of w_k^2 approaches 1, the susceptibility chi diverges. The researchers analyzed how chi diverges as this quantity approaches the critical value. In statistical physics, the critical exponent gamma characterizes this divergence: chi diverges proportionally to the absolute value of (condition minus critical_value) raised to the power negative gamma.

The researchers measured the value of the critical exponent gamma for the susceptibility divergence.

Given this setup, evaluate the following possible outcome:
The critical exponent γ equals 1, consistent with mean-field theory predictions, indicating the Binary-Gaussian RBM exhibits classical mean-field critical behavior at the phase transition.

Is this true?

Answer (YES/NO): YES